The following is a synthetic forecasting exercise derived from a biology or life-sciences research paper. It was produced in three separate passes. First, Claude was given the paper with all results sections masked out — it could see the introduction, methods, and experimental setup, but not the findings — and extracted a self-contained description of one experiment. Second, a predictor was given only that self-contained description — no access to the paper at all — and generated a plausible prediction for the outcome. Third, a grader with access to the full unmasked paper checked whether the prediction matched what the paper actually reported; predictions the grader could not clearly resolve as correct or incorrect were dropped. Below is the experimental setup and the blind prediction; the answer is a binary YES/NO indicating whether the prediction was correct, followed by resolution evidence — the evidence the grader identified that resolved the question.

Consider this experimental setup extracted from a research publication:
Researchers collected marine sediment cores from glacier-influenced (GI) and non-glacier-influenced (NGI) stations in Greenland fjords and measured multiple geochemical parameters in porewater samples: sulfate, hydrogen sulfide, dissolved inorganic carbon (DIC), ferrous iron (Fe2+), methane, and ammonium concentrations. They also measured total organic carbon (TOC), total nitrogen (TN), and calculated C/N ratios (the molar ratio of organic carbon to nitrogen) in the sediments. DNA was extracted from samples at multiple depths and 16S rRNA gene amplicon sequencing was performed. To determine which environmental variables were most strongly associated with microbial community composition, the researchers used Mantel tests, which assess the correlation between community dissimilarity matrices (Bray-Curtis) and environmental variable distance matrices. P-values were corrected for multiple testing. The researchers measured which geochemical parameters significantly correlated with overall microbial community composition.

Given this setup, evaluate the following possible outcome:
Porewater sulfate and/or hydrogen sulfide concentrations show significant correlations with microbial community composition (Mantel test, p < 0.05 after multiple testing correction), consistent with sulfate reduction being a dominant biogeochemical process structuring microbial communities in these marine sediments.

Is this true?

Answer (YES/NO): NO